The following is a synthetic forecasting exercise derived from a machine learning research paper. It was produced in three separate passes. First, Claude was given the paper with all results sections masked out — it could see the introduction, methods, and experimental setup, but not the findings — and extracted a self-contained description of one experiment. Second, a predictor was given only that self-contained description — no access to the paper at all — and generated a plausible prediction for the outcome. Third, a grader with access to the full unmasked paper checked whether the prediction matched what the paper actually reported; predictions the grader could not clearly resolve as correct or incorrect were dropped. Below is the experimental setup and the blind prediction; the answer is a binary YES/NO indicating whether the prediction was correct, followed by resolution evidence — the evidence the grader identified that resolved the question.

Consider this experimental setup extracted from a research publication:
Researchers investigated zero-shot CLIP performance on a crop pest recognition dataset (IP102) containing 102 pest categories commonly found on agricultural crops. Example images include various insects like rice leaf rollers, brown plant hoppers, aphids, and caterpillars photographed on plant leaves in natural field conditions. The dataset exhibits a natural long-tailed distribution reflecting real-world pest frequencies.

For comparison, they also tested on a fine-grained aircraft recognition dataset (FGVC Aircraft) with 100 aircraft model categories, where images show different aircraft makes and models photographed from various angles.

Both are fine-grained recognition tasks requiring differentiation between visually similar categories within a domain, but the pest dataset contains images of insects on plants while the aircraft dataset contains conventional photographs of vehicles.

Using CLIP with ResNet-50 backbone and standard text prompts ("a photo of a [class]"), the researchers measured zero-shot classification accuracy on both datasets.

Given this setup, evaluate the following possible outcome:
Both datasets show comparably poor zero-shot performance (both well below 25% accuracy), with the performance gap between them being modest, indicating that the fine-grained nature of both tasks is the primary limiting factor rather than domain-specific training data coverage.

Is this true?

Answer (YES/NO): YES